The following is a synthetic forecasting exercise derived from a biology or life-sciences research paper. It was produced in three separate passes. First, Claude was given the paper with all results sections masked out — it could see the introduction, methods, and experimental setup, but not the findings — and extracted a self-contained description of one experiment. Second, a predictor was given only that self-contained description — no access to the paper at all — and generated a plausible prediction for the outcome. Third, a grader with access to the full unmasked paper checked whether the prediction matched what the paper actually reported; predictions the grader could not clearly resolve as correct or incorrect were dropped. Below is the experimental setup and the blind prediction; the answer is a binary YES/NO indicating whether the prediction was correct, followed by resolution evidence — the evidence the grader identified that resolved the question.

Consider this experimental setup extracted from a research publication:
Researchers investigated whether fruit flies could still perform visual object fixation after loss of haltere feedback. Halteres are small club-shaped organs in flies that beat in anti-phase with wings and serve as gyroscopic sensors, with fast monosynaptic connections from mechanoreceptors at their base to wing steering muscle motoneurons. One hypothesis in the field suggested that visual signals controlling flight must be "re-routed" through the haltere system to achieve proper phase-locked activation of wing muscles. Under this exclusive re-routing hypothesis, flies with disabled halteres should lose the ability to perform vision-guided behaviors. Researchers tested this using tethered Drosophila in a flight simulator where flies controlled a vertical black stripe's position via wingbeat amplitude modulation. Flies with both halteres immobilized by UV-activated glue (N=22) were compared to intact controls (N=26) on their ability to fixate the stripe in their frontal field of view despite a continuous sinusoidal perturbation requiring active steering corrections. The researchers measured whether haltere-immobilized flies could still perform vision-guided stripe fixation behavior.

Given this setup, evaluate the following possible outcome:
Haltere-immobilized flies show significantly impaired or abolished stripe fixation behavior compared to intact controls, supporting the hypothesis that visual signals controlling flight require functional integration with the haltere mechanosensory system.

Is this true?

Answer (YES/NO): NO